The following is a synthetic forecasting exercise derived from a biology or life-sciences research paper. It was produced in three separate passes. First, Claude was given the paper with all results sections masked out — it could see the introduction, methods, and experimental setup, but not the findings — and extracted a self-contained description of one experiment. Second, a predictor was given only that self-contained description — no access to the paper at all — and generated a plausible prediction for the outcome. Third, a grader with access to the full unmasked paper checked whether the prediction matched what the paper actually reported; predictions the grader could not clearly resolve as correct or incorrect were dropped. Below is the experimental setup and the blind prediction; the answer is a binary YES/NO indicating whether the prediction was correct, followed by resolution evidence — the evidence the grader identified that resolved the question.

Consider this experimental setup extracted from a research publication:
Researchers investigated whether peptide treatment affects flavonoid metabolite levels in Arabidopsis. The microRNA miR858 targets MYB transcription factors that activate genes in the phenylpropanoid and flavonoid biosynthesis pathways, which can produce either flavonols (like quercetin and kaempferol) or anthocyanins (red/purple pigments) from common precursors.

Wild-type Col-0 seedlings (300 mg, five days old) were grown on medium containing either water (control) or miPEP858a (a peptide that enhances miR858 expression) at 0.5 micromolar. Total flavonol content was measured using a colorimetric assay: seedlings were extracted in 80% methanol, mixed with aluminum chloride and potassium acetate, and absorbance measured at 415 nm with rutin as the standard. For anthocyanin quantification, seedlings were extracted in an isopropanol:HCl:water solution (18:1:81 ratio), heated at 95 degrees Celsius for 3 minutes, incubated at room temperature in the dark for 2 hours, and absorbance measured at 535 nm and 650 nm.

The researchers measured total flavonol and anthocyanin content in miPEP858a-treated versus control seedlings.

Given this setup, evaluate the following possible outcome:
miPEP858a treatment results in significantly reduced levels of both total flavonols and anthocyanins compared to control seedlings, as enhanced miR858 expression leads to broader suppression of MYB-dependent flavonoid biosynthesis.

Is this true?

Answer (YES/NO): YES